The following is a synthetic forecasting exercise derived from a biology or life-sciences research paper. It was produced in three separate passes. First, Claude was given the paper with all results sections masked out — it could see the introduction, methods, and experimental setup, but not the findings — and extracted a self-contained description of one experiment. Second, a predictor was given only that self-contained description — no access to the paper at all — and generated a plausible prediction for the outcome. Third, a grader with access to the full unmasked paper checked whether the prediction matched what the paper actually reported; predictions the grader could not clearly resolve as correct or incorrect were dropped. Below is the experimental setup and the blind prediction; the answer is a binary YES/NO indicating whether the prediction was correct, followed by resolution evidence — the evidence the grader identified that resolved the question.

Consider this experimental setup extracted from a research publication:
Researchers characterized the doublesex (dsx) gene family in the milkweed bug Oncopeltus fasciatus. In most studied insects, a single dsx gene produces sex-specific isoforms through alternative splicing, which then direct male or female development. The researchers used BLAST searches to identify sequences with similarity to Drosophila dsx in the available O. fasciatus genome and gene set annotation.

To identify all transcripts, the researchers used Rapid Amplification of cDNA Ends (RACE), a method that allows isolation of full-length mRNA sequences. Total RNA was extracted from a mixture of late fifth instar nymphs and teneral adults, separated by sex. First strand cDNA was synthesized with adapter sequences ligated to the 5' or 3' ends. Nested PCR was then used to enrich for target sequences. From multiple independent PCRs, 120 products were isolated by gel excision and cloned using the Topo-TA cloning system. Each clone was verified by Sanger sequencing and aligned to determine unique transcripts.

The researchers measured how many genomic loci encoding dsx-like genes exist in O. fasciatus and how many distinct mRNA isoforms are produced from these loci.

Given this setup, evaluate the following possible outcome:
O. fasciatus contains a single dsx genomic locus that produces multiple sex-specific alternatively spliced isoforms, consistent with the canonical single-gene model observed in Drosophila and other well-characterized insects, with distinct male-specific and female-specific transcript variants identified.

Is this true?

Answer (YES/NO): NO